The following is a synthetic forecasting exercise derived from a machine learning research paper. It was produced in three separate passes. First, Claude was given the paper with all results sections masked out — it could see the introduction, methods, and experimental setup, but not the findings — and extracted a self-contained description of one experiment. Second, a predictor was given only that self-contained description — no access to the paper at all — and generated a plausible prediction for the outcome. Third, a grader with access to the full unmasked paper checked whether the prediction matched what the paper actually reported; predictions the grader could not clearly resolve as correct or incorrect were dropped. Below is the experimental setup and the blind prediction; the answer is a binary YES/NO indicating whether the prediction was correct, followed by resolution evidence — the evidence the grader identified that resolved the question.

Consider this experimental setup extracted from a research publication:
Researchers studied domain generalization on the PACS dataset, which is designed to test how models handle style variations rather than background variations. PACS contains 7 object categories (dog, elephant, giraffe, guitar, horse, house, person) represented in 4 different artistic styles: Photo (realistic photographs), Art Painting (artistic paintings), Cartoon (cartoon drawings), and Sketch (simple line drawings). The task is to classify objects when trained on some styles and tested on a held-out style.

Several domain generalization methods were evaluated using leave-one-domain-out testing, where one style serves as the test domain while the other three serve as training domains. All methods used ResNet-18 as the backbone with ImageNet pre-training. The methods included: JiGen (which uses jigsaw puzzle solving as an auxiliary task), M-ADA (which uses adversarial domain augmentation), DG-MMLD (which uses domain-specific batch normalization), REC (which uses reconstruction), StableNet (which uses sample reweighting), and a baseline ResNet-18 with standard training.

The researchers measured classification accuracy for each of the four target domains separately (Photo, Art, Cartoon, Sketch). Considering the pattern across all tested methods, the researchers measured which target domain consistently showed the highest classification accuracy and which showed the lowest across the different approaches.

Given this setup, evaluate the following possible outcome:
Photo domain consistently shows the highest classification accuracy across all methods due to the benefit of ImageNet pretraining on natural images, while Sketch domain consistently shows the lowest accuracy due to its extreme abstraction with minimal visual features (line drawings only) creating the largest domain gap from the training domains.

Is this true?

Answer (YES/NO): NO